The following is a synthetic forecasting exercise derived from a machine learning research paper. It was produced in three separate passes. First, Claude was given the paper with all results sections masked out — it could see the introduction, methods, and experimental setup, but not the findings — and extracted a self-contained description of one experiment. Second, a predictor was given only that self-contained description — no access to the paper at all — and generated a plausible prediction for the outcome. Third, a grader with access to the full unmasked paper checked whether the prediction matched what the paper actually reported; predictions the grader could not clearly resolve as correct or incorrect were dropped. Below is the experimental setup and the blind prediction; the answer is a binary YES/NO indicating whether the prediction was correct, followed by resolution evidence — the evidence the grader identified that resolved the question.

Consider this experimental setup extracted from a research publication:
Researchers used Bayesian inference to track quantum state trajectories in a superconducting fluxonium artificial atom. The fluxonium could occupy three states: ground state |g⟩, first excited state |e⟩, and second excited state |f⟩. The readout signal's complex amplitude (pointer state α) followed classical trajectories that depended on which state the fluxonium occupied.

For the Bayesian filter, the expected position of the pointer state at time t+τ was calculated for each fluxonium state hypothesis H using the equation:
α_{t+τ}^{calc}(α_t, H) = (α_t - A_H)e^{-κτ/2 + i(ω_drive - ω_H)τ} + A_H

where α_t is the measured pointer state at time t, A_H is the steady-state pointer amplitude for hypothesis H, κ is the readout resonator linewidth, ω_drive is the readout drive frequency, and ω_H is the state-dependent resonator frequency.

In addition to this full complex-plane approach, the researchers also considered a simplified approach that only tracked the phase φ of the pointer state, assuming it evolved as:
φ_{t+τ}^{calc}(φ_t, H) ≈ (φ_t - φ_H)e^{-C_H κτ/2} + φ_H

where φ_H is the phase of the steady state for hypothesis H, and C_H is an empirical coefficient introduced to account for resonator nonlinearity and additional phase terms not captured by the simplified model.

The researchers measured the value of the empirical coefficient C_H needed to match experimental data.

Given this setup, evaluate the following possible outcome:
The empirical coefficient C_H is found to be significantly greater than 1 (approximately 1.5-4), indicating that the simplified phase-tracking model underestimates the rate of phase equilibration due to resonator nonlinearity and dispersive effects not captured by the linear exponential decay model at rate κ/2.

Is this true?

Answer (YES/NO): NO